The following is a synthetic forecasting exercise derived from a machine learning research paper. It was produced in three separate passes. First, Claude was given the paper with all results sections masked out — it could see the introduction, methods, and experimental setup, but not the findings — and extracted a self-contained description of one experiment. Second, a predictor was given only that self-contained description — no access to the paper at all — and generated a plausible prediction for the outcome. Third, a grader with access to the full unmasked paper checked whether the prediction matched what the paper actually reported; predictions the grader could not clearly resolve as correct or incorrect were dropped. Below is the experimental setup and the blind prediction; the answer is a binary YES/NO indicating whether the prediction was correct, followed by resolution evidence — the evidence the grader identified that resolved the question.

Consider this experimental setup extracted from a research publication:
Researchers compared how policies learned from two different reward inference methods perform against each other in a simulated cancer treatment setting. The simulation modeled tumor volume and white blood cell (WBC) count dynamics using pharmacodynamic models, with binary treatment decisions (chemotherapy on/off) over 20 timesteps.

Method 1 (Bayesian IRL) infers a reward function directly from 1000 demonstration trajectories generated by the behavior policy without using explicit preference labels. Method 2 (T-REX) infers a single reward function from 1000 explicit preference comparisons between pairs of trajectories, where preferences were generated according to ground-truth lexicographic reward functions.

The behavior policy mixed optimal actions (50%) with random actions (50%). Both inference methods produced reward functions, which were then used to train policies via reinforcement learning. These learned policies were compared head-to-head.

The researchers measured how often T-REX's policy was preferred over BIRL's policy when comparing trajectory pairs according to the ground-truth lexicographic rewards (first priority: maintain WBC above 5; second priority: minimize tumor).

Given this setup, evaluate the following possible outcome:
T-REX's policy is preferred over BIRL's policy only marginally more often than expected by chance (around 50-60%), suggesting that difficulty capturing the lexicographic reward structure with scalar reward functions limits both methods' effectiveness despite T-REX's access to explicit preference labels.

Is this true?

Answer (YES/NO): NO